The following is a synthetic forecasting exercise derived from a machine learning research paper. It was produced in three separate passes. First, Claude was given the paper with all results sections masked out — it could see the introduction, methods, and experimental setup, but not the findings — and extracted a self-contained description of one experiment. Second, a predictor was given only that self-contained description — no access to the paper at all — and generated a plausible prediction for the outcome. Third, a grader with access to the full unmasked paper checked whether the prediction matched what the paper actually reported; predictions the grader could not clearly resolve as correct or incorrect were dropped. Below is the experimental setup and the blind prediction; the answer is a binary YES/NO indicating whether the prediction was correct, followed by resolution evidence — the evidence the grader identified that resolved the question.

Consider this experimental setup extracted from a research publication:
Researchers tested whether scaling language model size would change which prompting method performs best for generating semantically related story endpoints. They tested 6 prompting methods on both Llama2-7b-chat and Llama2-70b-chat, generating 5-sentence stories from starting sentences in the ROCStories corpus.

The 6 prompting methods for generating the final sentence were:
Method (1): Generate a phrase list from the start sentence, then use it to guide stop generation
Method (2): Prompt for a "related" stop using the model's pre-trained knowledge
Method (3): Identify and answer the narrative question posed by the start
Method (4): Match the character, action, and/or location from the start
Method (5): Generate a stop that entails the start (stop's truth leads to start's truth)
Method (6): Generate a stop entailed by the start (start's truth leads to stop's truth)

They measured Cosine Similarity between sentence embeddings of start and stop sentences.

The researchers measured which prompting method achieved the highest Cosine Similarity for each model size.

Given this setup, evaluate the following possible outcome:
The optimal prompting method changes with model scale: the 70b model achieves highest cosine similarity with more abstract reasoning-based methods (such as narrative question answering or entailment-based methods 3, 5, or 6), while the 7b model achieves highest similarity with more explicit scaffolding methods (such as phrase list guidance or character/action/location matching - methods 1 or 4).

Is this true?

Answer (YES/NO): YES